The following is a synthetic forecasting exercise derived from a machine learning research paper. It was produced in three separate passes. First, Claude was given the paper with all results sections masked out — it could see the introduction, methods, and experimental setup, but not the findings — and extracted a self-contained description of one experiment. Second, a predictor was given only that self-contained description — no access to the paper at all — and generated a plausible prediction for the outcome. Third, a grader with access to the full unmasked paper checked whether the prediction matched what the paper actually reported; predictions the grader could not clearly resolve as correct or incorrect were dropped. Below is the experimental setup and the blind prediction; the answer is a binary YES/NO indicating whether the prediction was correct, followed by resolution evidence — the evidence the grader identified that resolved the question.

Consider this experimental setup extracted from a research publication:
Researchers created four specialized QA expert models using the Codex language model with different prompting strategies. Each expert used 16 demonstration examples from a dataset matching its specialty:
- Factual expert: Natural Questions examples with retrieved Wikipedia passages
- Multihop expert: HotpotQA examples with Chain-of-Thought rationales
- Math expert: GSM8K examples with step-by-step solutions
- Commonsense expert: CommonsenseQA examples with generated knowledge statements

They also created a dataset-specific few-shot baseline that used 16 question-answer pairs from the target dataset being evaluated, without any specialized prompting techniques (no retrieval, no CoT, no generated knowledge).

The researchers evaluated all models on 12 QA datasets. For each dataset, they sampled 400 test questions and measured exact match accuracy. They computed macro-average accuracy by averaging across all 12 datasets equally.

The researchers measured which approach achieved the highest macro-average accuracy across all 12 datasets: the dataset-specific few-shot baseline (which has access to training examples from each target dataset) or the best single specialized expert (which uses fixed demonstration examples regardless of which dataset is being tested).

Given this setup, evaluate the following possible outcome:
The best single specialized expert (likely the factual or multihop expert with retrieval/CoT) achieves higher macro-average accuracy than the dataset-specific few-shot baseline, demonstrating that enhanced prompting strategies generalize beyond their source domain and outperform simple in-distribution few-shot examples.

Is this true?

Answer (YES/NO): NO